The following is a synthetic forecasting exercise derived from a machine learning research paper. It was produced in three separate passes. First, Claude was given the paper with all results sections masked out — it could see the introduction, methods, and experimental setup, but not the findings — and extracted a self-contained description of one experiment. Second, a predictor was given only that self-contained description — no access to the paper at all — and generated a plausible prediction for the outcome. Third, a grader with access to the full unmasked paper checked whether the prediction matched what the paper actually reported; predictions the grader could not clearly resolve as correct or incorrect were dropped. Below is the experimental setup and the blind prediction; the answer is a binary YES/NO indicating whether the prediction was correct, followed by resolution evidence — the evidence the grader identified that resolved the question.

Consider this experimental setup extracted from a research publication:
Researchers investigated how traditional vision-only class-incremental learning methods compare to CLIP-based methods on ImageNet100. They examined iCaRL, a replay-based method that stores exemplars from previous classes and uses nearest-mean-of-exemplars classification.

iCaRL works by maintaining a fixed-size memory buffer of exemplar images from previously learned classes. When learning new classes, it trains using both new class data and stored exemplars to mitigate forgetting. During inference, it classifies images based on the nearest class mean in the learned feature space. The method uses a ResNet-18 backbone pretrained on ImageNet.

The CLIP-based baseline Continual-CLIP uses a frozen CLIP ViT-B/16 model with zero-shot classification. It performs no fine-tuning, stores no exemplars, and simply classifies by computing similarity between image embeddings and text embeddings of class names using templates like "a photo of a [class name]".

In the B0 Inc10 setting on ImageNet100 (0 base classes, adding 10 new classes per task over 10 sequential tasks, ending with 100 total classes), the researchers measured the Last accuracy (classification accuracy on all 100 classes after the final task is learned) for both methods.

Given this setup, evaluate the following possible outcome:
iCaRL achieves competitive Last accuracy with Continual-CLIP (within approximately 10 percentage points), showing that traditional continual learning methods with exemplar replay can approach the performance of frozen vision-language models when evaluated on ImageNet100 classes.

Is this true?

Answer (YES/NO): NO